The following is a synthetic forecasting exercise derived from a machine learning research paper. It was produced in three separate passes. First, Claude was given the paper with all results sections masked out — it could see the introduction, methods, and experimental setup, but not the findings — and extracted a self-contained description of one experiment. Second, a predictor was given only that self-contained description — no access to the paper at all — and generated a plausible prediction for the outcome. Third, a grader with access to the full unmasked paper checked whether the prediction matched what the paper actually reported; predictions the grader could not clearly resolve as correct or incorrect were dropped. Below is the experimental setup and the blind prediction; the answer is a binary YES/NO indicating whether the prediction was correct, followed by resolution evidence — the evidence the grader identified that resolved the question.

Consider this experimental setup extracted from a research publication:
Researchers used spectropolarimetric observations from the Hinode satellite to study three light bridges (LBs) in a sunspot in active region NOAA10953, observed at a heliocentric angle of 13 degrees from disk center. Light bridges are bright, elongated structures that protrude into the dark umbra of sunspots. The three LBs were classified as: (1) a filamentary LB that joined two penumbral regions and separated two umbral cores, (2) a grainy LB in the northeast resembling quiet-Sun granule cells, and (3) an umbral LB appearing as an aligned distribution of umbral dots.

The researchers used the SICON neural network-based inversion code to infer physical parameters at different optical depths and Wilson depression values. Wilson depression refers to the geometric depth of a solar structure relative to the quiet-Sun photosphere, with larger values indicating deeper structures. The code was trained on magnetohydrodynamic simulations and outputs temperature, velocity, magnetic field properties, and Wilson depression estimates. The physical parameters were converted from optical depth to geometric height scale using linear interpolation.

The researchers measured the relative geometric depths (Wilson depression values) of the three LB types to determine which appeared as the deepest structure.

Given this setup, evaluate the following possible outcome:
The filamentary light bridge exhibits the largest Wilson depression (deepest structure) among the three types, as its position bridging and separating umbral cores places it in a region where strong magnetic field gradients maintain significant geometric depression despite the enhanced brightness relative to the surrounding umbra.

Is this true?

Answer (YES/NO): NO